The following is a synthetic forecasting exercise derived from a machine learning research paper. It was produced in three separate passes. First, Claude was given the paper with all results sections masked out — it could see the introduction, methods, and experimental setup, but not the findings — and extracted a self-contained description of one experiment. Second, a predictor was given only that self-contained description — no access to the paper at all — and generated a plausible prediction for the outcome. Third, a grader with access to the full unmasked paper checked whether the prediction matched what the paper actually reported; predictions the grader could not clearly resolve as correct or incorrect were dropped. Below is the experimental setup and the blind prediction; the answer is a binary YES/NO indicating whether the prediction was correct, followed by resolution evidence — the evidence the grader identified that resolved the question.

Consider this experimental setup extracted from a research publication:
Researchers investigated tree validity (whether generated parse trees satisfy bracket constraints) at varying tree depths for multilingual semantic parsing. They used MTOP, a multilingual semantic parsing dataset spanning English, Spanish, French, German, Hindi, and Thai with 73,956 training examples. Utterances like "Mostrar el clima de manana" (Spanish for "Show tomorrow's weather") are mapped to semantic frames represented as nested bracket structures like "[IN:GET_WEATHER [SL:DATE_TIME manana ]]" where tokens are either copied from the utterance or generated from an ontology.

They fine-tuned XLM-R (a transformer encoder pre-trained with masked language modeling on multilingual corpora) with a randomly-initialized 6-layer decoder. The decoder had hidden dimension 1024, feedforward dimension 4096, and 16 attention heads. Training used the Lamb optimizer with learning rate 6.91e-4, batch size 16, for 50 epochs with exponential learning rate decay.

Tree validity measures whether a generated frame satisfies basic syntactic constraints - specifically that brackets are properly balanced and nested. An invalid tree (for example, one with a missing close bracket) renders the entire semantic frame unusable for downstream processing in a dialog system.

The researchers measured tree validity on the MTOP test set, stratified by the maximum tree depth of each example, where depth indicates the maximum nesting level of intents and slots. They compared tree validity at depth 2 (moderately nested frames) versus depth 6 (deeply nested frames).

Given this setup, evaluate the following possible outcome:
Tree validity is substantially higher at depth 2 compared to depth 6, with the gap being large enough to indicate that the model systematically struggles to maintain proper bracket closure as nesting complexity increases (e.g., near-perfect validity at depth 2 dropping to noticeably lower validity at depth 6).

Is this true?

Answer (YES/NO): NO